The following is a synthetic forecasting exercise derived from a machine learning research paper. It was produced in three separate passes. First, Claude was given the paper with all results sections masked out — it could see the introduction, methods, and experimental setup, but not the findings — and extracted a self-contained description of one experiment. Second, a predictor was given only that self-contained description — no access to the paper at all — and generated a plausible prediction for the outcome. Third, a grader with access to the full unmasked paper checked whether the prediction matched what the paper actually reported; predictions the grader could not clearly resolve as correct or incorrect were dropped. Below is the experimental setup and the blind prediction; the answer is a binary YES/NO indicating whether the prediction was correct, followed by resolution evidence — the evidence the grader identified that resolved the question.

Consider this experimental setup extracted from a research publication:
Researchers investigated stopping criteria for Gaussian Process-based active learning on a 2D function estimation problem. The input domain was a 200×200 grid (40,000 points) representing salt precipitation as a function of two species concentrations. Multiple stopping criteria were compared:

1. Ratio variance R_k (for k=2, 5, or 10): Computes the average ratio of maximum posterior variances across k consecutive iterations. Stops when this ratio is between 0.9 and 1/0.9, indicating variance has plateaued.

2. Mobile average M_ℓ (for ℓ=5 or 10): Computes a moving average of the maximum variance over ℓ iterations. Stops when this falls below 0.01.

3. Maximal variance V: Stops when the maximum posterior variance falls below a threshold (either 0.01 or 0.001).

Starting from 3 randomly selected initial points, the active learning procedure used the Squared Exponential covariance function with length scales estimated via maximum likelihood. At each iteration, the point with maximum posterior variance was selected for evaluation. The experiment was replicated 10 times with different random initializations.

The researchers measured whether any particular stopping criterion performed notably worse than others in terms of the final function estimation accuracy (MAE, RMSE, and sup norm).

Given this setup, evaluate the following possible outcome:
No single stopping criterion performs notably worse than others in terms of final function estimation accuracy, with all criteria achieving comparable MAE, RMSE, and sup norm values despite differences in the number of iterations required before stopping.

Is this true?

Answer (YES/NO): NO